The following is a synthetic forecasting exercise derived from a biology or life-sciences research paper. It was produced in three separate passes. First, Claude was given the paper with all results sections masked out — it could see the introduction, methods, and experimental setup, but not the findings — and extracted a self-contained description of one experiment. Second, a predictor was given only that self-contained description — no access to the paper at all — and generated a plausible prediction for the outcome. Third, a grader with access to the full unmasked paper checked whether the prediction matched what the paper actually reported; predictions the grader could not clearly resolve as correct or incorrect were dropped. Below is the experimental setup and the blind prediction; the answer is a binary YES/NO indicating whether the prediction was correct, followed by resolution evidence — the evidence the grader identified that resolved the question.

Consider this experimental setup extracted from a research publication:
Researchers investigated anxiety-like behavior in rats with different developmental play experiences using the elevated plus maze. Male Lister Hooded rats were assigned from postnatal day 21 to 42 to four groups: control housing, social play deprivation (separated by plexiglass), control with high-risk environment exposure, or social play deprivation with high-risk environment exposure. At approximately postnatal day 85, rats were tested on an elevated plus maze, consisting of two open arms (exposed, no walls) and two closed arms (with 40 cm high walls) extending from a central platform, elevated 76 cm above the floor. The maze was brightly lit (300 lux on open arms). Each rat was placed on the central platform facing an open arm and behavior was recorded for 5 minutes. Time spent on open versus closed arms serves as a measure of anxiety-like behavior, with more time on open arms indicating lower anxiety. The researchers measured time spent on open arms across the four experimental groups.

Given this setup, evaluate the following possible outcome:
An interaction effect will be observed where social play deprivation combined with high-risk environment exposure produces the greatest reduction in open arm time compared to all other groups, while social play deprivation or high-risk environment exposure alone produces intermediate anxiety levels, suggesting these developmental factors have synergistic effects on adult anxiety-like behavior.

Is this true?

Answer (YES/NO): NO